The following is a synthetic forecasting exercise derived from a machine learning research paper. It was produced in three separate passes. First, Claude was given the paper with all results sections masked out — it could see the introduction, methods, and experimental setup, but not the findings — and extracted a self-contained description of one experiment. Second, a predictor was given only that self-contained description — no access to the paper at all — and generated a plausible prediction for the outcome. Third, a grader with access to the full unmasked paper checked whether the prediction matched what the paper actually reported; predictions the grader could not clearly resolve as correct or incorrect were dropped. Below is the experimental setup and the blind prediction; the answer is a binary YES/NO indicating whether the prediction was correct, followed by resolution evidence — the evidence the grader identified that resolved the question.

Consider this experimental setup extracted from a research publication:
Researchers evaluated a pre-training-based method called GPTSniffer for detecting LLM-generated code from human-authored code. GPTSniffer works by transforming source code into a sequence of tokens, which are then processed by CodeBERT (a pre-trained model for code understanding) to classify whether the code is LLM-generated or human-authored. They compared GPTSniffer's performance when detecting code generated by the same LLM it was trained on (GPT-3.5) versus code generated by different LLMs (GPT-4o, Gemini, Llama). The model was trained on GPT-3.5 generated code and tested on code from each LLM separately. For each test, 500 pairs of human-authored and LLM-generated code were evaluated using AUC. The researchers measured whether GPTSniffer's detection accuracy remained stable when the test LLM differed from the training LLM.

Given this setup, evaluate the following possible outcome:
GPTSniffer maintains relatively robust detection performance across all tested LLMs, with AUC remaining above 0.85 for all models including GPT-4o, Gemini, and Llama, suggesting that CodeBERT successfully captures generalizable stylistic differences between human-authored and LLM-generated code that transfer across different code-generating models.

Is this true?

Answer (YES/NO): NO